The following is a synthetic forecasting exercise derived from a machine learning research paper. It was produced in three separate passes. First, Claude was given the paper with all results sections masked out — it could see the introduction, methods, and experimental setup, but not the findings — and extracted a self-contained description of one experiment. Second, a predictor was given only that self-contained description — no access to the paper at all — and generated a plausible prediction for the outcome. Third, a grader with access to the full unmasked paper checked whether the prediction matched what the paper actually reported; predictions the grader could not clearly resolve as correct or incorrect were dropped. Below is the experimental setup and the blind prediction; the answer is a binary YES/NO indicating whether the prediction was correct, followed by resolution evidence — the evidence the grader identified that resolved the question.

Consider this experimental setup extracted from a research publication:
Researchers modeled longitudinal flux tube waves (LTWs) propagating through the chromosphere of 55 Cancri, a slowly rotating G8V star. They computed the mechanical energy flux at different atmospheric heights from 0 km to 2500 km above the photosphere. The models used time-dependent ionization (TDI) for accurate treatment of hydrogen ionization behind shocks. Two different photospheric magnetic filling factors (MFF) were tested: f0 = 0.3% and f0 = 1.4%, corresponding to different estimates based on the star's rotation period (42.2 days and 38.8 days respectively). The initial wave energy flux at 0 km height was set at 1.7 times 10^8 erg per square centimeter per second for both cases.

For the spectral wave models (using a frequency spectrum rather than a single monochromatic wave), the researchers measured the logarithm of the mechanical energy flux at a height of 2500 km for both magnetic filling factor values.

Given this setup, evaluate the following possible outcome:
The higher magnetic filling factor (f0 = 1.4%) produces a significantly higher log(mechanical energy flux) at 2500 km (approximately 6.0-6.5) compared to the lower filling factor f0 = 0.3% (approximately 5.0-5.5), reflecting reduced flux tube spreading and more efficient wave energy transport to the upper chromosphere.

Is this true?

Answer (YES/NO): NO